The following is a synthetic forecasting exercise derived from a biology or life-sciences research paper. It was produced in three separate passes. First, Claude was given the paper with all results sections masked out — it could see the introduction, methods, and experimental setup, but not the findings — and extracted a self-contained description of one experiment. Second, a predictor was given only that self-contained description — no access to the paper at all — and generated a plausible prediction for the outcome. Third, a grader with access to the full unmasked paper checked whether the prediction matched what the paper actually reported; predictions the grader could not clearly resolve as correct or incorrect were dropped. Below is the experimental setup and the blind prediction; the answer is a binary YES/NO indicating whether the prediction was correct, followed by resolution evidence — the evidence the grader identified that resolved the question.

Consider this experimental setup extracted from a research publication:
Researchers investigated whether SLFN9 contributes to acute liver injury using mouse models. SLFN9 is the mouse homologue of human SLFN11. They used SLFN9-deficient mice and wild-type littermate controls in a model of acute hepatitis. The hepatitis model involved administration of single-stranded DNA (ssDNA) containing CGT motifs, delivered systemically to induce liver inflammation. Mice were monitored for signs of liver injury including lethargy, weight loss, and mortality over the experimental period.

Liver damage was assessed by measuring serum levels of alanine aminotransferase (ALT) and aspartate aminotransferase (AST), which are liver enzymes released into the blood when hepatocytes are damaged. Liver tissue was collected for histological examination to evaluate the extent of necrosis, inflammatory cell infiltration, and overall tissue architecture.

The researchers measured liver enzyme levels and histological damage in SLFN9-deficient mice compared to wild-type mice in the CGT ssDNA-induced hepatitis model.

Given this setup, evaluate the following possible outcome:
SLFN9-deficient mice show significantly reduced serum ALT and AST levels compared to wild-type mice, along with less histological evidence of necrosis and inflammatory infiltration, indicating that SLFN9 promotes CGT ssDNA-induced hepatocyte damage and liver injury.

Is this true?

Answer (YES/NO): YES